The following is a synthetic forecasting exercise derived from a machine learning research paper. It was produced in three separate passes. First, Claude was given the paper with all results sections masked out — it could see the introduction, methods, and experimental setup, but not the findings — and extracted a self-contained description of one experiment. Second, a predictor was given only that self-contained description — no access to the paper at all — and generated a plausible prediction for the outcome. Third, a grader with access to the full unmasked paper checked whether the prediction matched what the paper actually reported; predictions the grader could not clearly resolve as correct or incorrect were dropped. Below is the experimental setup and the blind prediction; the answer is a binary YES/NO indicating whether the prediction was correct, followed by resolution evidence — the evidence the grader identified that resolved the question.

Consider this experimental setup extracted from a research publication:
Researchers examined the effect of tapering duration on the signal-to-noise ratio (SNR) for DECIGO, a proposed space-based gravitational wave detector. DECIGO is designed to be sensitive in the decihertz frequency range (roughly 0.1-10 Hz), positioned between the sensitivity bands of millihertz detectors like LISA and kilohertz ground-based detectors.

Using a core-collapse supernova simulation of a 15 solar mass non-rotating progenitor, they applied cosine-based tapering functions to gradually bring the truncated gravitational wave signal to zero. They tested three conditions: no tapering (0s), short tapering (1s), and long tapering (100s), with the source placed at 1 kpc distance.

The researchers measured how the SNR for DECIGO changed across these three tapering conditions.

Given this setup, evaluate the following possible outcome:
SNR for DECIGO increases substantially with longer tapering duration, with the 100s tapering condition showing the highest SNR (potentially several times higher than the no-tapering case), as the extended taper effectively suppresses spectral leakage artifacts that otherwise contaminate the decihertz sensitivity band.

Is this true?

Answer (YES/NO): NO